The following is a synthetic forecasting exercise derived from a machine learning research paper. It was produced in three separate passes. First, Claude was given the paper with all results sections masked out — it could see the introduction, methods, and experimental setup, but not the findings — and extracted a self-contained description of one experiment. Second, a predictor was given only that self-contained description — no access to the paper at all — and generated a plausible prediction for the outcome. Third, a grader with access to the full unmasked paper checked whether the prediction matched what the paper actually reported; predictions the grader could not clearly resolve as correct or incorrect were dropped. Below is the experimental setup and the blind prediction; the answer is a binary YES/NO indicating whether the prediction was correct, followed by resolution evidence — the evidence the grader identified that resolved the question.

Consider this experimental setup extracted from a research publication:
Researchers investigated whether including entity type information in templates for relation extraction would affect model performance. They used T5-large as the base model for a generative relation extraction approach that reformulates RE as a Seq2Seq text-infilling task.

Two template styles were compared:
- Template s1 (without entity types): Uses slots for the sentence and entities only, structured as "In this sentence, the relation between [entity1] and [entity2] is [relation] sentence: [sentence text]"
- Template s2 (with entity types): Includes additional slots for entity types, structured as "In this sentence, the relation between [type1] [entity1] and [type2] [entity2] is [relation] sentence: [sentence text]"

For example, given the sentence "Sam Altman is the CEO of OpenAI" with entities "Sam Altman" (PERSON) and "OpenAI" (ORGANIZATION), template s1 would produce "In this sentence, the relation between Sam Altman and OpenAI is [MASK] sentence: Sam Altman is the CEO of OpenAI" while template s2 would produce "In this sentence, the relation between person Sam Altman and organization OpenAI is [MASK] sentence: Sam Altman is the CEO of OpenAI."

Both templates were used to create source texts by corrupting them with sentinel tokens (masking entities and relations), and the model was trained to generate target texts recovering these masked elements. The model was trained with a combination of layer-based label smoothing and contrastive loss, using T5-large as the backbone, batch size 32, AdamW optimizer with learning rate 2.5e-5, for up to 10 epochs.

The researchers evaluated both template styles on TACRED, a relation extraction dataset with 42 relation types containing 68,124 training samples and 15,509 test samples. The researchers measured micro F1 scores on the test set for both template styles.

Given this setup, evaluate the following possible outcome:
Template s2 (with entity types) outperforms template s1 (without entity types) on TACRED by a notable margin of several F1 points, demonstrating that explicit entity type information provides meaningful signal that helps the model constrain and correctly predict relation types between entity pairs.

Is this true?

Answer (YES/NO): NO